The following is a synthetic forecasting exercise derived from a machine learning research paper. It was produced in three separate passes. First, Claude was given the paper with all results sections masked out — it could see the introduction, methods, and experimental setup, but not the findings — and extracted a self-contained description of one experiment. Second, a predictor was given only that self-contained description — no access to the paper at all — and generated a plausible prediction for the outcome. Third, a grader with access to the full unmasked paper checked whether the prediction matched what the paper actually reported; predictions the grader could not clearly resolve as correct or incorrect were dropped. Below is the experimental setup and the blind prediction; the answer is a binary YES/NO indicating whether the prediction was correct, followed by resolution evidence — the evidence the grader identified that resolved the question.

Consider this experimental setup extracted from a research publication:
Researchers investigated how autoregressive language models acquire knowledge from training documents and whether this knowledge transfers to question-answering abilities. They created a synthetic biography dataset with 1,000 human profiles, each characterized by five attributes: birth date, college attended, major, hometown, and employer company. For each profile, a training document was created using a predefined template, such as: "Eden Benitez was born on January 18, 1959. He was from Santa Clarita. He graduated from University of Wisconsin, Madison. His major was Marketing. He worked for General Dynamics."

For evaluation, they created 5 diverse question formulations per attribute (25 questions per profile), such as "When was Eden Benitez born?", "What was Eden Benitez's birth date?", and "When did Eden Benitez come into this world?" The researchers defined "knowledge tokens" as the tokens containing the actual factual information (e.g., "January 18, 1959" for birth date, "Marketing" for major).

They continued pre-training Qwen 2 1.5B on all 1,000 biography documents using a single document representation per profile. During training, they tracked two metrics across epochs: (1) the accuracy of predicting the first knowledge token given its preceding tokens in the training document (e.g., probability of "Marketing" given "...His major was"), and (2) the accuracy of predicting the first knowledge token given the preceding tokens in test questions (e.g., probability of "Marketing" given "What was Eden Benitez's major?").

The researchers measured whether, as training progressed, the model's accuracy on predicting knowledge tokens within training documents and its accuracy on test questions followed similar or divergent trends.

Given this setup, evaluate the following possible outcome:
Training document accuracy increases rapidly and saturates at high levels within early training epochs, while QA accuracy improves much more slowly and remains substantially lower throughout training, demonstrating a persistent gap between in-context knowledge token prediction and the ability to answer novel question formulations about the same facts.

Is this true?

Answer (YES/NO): NO